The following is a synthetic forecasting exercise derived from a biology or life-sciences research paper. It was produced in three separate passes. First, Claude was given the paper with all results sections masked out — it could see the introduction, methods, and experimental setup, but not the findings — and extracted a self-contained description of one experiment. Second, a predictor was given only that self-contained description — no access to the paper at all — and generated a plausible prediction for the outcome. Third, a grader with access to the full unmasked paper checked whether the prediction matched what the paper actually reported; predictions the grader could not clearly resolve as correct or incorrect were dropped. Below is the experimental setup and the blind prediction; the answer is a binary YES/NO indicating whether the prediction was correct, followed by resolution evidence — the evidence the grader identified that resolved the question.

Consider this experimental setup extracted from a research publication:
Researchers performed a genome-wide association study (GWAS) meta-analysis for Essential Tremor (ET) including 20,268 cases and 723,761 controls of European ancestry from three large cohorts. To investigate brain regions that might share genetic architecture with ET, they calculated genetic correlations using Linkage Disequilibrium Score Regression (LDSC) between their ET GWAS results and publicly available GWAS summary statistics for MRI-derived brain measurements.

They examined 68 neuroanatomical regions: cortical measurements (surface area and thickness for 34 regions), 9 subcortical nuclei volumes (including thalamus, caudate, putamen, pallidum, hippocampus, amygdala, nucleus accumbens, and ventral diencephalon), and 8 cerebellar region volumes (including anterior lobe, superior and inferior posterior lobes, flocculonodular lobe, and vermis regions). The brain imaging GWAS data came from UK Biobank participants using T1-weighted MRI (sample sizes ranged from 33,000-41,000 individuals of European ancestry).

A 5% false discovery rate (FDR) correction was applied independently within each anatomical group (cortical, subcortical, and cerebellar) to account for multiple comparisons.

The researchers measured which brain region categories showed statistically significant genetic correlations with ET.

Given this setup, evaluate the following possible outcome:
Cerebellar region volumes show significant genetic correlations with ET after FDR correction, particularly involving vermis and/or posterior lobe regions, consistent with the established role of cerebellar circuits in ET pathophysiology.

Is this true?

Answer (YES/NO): YES